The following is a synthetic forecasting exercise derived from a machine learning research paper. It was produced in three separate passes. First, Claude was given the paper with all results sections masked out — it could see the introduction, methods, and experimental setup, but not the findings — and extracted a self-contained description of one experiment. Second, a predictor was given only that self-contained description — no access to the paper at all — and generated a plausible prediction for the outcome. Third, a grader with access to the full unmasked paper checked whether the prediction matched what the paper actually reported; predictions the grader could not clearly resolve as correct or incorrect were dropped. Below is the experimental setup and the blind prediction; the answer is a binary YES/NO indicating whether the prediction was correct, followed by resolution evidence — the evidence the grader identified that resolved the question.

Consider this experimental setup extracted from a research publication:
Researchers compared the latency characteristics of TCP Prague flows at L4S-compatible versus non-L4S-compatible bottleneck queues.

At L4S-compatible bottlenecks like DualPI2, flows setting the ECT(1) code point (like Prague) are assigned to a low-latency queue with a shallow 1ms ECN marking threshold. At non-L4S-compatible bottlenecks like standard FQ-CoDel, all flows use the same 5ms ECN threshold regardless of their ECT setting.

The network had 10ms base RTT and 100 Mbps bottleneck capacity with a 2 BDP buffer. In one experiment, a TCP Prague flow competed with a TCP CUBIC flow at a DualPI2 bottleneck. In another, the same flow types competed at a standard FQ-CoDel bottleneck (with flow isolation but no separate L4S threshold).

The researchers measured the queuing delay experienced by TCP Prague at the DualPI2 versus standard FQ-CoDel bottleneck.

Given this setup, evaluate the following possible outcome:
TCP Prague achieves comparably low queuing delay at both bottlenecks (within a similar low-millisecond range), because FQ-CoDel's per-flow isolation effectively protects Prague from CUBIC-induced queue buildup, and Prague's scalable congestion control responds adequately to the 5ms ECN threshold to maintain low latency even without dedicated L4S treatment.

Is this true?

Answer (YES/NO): NO